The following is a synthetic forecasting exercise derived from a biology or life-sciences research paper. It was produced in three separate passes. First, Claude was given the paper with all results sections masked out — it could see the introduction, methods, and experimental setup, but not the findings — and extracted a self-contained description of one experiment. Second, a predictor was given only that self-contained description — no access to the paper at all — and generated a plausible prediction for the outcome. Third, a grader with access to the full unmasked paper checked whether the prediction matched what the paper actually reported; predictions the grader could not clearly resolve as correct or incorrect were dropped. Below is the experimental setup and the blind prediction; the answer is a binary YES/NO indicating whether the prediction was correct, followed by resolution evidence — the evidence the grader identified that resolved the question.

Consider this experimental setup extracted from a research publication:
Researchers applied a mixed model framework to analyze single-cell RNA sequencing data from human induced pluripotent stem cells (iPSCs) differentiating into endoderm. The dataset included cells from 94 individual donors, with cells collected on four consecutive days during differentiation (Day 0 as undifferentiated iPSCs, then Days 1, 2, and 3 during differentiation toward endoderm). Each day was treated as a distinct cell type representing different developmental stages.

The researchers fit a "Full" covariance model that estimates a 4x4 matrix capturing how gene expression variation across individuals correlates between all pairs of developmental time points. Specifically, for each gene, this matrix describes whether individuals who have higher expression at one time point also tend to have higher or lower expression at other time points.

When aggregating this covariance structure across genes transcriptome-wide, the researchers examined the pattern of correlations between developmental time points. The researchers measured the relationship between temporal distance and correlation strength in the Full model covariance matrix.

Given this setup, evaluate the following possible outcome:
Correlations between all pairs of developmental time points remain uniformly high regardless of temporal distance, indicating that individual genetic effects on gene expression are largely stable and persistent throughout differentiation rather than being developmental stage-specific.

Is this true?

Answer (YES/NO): NO